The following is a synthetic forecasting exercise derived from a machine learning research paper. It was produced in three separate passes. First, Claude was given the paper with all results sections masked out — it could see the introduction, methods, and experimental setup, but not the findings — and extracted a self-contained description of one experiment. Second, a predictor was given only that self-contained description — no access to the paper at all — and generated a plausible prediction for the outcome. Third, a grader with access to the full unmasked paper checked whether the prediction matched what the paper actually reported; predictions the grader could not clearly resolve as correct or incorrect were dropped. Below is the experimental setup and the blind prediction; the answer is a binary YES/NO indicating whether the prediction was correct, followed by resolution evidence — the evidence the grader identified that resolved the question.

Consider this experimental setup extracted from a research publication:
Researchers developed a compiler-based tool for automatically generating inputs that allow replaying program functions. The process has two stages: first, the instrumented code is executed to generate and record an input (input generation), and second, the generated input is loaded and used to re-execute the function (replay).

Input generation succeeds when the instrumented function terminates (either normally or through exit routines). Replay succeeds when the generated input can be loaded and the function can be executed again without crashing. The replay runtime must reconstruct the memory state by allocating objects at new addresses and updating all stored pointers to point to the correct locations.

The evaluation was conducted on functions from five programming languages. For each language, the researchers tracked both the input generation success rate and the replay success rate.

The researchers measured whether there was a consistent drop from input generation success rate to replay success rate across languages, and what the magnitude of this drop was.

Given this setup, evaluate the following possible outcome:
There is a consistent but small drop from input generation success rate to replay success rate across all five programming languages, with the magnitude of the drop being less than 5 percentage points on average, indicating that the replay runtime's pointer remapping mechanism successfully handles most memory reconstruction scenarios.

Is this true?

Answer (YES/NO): YES